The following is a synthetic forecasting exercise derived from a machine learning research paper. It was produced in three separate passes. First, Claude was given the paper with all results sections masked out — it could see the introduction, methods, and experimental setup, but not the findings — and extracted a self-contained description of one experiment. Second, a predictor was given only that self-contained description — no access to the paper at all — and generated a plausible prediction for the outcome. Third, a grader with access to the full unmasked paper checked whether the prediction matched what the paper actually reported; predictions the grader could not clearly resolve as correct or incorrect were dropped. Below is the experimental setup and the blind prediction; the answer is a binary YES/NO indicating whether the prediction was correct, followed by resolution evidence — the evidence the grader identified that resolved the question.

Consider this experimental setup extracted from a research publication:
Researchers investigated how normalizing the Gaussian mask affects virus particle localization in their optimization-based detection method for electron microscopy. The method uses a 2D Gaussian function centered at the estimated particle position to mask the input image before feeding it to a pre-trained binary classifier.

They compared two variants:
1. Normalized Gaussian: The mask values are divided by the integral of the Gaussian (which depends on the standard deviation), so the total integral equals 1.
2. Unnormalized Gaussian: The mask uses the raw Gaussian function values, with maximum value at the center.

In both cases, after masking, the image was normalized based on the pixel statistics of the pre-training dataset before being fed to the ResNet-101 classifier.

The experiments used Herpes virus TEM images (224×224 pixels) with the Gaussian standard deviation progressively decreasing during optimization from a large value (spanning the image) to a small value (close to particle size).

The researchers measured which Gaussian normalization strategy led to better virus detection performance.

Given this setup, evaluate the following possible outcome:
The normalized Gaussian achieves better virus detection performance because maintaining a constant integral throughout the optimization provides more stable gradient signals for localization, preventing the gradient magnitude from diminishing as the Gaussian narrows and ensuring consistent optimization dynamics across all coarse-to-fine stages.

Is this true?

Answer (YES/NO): YES